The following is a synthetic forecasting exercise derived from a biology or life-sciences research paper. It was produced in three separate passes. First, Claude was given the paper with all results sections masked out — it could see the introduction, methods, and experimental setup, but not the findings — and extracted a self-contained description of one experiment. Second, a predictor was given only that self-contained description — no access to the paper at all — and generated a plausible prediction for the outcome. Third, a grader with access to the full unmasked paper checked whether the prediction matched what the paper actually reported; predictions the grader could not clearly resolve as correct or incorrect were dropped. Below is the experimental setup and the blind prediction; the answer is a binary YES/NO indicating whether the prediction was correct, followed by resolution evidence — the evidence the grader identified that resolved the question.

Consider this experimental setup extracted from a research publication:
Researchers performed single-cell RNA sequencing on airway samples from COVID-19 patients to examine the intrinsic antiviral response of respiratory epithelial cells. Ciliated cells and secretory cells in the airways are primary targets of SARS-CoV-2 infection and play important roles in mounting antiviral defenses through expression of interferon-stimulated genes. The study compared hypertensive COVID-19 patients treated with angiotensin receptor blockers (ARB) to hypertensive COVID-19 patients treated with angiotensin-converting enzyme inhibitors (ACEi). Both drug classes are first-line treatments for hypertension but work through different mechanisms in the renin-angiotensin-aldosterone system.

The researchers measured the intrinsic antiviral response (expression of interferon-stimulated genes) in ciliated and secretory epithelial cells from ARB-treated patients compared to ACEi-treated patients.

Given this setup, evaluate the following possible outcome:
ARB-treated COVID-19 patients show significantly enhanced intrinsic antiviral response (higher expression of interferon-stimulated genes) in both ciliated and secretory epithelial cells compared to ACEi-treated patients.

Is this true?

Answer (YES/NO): NO